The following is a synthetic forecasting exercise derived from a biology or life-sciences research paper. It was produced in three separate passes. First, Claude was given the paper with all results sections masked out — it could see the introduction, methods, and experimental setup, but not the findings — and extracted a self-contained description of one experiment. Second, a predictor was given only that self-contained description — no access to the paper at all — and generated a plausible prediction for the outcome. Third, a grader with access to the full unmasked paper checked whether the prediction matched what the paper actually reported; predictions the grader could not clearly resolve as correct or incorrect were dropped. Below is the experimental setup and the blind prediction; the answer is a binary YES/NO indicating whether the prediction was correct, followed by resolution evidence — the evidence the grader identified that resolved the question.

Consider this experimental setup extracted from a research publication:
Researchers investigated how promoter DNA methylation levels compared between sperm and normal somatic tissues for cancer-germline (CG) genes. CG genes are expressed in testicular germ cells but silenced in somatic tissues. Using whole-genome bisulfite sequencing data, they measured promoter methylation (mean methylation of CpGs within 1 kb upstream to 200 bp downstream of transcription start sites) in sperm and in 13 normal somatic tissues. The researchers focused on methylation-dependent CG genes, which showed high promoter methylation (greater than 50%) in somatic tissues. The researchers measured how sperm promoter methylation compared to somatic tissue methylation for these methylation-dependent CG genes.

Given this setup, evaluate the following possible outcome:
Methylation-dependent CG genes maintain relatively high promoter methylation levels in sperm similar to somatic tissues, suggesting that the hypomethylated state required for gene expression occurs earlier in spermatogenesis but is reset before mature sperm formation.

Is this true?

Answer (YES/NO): NO